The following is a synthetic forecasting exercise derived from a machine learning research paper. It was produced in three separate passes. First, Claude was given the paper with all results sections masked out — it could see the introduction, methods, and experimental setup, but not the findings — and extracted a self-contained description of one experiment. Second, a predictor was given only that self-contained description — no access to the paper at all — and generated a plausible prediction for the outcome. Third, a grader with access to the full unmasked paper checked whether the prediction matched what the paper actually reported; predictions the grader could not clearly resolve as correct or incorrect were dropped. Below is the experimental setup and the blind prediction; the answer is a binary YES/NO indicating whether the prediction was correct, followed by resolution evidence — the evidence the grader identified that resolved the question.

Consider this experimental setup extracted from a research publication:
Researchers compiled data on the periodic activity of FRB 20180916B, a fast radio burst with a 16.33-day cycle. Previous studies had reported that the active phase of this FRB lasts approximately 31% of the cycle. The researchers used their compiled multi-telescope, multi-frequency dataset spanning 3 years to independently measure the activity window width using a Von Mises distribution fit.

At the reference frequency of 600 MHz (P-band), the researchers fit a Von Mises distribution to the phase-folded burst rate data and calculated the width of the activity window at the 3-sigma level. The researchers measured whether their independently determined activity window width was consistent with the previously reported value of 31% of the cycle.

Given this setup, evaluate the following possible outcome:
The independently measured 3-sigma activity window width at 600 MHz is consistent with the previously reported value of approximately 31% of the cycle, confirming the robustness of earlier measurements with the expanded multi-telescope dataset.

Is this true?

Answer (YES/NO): NO